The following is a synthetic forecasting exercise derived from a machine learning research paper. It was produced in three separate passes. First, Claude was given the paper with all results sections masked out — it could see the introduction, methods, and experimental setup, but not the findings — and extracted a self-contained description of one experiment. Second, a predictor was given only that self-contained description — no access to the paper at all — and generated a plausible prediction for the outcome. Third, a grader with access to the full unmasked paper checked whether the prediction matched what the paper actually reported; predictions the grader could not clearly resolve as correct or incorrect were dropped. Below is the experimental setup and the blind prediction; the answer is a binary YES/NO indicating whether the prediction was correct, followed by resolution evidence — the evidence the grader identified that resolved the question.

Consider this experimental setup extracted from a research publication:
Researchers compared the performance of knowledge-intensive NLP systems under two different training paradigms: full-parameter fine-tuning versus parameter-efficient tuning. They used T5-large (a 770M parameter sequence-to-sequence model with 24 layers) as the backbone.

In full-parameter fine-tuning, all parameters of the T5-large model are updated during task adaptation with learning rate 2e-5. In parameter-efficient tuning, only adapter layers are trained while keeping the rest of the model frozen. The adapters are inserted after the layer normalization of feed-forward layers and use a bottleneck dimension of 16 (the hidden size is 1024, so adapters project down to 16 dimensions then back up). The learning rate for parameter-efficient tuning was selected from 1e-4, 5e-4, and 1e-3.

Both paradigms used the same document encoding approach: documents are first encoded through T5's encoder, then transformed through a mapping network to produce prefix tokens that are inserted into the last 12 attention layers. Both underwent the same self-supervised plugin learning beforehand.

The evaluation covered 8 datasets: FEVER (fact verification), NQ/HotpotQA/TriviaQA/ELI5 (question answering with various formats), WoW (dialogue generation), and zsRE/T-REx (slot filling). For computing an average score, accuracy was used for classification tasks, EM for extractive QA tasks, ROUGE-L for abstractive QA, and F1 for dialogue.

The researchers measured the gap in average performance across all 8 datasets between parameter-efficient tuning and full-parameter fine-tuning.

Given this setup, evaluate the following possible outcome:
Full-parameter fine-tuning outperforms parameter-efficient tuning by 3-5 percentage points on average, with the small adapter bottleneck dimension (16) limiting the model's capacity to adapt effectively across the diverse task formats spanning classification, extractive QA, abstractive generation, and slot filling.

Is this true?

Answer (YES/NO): NO